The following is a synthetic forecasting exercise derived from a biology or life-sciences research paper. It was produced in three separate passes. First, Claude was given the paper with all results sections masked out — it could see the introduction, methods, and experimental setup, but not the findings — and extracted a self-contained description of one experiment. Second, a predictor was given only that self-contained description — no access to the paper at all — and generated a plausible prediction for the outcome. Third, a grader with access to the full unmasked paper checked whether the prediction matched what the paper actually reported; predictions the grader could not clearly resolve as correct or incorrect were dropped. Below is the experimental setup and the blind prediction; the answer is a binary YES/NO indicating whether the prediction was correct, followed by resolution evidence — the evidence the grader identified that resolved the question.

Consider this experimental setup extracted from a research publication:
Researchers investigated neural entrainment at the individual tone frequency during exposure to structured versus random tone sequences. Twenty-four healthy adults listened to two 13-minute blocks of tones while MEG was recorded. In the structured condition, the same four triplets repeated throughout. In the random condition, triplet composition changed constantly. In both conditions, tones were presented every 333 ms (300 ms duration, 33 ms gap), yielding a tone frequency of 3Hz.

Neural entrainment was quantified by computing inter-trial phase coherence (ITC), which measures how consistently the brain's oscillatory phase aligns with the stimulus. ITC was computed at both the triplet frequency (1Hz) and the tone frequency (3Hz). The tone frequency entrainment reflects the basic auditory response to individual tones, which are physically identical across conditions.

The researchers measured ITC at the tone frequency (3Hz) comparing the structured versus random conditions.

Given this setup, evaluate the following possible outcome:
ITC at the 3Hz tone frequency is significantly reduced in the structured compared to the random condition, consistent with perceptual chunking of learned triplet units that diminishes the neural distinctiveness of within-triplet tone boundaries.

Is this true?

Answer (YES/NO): NO